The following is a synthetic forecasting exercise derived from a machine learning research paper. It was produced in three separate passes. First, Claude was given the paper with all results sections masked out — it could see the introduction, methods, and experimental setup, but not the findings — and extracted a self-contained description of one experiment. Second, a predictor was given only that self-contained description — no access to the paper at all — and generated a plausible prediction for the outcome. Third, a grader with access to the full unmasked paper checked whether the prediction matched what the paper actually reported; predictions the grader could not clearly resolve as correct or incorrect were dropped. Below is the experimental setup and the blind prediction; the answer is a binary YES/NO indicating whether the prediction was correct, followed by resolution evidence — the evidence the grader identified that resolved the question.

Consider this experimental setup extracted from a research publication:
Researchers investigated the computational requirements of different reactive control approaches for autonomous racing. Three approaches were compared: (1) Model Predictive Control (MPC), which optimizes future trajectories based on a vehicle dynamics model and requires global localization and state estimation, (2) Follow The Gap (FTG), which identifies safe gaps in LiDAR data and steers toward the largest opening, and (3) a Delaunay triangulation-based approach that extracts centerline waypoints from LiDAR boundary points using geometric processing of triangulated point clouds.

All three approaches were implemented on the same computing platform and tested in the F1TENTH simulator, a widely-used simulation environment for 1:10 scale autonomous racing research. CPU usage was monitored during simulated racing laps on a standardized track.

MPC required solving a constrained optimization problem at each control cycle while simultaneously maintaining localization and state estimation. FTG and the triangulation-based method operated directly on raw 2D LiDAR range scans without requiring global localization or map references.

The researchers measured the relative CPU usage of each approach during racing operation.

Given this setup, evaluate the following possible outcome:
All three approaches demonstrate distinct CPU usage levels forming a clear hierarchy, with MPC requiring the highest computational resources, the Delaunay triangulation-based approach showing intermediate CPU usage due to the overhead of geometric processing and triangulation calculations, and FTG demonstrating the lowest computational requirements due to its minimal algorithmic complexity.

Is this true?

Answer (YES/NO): NO